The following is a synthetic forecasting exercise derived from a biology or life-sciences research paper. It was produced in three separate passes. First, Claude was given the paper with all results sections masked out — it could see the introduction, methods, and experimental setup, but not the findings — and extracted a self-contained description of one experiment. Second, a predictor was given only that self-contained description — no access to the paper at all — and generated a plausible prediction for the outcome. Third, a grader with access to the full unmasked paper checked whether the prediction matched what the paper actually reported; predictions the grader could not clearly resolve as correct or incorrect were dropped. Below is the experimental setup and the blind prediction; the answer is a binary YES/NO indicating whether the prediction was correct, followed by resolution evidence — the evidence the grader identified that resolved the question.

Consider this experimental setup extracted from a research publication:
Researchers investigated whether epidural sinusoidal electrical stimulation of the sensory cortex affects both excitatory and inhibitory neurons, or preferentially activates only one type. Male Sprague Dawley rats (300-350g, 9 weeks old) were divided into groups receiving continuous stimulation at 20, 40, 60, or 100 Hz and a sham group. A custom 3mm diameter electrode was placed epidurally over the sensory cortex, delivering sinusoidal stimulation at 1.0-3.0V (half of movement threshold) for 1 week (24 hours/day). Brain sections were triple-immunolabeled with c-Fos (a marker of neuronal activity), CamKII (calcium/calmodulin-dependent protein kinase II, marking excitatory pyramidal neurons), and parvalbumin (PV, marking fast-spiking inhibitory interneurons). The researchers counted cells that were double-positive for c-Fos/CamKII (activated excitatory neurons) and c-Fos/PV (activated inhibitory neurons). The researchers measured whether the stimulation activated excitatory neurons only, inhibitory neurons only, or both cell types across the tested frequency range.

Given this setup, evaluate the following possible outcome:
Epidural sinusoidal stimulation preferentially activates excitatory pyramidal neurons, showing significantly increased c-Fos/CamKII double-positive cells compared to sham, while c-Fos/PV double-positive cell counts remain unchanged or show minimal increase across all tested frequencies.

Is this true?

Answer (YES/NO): NO